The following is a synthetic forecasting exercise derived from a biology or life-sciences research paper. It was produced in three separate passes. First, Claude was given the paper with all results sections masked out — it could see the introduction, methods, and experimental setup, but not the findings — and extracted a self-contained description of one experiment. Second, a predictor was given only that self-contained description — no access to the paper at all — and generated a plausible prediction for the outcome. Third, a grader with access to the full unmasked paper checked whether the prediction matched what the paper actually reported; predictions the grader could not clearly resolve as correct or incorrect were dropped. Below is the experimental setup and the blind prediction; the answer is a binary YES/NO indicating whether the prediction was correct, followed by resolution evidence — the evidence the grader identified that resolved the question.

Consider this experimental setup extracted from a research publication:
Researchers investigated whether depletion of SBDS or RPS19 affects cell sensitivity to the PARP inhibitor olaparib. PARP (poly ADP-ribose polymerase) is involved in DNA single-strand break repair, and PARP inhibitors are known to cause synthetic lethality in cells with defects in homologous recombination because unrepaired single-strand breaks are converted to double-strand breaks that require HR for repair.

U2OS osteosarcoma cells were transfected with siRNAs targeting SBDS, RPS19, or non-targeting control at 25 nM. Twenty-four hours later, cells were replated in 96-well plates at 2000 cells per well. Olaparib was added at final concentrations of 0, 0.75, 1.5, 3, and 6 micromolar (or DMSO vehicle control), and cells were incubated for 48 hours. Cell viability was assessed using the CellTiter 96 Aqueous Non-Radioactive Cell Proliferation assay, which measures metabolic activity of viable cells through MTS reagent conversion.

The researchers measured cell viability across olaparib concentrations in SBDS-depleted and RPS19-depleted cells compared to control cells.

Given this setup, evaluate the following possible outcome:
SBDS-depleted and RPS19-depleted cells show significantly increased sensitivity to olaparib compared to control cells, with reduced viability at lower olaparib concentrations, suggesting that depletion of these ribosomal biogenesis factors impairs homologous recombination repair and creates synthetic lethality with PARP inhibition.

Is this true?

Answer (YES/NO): YES